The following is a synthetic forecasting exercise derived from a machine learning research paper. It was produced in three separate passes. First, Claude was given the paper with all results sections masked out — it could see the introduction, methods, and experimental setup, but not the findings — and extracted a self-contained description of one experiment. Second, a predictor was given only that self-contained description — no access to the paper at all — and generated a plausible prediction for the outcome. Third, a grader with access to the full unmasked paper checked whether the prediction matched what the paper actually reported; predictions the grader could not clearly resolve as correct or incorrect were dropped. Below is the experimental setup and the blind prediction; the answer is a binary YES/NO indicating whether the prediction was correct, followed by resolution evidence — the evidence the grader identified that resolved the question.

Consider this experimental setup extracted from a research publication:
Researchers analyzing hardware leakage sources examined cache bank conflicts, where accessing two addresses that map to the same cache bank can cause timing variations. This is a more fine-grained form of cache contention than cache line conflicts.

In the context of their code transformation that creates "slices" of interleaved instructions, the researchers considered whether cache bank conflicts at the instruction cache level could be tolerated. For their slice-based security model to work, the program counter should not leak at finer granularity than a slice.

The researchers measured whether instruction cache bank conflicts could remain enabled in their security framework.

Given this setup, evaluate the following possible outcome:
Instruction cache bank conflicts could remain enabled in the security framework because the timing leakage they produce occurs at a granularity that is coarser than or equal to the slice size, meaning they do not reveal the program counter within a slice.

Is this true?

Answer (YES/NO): NO